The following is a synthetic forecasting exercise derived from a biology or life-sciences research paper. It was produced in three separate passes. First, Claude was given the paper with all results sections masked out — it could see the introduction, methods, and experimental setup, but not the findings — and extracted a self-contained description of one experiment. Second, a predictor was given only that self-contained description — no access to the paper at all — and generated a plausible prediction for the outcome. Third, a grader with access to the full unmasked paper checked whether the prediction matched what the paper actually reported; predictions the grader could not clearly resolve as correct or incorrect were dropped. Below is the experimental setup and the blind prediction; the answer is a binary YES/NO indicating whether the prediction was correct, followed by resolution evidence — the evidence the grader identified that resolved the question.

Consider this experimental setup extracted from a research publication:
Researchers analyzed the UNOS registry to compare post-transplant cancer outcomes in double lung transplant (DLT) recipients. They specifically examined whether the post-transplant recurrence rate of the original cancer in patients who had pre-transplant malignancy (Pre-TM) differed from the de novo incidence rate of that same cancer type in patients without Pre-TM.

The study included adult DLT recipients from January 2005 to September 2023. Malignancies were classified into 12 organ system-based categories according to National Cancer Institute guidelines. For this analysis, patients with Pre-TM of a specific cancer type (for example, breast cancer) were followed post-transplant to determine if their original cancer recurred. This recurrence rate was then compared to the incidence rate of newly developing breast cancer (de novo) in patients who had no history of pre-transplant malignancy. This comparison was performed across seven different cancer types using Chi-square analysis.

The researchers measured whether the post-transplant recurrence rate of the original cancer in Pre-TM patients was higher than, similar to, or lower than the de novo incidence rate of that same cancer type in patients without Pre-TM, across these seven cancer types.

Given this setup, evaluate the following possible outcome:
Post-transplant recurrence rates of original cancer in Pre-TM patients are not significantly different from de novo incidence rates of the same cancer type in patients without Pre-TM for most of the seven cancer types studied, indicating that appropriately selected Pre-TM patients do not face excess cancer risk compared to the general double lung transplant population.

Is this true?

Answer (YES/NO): YES